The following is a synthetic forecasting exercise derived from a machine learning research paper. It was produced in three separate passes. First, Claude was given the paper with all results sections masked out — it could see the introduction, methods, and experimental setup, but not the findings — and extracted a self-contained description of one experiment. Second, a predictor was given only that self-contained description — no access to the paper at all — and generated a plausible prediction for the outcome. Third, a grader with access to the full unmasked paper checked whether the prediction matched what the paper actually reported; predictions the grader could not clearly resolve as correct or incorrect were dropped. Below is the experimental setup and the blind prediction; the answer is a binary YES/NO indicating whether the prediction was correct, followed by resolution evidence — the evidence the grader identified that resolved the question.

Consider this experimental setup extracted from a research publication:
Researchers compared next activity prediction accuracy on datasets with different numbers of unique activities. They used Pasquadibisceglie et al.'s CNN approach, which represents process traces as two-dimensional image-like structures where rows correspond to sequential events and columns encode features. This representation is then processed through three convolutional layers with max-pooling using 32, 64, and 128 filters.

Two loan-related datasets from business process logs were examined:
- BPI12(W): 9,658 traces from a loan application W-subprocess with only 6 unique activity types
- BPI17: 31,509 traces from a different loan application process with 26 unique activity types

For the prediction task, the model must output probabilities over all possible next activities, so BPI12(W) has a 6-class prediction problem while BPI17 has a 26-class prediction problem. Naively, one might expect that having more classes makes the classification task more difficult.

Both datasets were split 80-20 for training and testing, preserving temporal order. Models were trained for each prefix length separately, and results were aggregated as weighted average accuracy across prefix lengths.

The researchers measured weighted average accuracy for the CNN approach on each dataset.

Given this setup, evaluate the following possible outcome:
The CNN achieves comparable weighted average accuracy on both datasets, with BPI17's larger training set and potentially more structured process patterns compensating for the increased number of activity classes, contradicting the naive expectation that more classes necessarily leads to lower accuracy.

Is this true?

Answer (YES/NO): NO